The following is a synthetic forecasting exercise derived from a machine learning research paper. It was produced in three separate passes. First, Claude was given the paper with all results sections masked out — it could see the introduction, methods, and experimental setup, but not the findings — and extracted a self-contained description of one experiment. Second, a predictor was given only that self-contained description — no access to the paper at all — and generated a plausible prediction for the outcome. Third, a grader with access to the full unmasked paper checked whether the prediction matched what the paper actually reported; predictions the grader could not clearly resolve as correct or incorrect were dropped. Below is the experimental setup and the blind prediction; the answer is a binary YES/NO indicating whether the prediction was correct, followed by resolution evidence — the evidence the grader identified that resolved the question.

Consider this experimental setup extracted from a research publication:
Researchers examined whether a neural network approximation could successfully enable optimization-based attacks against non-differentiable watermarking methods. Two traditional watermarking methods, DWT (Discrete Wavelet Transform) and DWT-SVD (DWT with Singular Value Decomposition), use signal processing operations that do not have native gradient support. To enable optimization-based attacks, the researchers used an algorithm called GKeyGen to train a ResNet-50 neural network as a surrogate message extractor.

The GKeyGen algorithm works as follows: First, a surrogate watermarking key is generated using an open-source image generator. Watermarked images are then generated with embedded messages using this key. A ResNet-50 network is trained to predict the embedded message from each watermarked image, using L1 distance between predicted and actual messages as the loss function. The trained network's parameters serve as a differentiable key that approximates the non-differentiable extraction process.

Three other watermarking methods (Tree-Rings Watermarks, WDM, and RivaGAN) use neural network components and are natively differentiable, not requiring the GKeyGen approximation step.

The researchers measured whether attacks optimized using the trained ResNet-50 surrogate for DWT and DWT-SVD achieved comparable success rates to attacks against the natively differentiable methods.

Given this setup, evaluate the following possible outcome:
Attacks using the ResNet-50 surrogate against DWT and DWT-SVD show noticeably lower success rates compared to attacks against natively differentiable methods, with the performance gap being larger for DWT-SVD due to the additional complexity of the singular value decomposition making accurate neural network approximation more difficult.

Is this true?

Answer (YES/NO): NO